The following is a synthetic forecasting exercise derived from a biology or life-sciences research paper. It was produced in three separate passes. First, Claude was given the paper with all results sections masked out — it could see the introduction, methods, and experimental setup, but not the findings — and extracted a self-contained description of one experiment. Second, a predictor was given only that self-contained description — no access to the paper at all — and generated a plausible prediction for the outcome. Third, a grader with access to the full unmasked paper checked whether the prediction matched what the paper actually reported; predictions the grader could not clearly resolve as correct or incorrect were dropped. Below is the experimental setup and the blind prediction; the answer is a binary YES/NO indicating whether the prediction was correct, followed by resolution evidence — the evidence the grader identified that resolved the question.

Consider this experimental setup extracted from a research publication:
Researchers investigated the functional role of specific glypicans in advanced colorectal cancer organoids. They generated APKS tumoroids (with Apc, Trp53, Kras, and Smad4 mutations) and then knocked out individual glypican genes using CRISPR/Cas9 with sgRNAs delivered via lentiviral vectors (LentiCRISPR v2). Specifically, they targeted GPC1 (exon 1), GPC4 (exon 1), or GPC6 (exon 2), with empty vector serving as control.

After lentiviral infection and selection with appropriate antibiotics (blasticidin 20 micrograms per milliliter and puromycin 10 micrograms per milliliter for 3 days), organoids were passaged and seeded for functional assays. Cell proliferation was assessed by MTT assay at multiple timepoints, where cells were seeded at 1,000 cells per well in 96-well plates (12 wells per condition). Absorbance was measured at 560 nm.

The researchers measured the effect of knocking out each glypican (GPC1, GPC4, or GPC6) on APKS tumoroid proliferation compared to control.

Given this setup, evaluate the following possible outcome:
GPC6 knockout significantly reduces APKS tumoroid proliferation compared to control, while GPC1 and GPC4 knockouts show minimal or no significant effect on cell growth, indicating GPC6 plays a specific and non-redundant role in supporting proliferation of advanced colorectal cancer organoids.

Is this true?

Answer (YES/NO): NO